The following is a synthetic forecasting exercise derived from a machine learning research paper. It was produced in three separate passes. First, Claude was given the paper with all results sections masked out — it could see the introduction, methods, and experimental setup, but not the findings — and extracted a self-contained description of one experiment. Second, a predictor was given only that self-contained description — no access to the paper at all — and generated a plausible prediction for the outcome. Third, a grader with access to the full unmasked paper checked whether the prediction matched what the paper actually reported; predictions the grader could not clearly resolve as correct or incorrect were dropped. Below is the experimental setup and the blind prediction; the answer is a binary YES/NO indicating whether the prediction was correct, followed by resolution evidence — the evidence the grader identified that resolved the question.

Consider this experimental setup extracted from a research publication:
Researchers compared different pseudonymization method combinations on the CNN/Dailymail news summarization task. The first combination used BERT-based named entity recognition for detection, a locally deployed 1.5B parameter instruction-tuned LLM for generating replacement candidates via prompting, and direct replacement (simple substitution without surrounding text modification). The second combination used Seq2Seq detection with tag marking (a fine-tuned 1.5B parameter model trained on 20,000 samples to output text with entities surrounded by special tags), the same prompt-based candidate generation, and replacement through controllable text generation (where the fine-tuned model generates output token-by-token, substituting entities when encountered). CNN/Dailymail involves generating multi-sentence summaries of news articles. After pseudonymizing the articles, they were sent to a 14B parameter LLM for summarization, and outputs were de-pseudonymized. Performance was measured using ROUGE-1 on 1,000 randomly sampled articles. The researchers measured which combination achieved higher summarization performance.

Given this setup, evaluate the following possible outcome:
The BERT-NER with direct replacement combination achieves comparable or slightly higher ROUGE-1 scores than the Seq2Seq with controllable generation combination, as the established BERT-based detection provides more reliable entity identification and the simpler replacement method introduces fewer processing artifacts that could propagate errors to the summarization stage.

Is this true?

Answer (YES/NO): NO